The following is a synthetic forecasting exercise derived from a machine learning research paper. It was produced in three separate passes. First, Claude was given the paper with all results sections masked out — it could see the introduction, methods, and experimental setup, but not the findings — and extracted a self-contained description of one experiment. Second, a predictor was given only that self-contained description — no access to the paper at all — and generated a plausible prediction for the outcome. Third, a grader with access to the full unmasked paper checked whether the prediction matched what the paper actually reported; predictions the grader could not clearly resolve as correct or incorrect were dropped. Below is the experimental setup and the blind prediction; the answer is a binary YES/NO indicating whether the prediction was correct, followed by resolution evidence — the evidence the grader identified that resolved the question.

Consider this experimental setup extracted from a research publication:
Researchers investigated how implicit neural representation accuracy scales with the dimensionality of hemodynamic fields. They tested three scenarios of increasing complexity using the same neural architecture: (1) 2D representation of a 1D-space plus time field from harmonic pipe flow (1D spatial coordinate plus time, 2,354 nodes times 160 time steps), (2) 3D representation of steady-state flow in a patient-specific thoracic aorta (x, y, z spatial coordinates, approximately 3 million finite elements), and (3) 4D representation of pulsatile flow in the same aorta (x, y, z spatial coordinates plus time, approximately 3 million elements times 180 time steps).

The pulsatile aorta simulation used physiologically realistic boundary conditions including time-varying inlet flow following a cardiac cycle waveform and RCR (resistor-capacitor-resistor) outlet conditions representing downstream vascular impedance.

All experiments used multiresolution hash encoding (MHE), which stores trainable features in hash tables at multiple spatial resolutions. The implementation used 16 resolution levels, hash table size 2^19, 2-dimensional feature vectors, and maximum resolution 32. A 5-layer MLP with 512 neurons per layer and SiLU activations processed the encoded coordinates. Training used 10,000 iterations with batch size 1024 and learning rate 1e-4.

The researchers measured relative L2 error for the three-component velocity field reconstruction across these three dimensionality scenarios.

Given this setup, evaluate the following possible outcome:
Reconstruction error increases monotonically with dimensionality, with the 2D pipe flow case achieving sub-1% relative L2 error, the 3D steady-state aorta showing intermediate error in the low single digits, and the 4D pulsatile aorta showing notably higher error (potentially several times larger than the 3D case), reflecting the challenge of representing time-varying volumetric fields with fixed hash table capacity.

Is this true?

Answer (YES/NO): NO